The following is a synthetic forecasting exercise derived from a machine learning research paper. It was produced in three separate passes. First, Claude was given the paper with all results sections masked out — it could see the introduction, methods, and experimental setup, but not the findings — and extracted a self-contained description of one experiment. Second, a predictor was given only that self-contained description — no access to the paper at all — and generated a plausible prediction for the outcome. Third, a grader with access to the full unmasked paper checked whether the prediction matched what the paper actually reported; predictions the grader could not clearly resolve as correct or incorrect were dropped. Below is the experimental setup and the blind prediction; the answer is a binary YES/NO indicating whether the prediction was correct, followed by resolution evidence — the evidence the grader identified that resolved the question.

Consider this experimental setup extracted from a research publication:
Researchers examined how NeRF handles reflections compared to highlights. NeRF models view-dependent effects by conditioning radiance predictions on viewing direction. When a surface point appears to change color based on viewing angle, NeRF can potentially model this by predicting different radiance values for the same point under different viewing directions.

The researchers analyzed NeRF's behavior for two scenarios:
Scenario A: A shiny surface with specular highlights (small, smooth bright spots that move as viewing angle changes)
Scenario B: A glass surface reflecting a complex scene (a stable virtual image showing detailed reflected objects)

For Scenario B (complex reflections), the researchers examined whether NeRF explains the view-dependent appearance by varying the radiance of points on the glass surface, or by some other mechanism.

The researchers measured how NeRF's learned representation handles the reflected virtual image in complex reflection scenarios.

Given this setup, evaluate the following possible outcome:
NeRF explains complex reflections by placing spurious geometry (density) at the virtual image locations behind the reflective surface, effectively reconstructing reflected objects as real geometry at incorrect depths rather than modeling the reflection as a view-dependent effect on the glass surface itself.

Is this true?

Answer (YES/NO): YES